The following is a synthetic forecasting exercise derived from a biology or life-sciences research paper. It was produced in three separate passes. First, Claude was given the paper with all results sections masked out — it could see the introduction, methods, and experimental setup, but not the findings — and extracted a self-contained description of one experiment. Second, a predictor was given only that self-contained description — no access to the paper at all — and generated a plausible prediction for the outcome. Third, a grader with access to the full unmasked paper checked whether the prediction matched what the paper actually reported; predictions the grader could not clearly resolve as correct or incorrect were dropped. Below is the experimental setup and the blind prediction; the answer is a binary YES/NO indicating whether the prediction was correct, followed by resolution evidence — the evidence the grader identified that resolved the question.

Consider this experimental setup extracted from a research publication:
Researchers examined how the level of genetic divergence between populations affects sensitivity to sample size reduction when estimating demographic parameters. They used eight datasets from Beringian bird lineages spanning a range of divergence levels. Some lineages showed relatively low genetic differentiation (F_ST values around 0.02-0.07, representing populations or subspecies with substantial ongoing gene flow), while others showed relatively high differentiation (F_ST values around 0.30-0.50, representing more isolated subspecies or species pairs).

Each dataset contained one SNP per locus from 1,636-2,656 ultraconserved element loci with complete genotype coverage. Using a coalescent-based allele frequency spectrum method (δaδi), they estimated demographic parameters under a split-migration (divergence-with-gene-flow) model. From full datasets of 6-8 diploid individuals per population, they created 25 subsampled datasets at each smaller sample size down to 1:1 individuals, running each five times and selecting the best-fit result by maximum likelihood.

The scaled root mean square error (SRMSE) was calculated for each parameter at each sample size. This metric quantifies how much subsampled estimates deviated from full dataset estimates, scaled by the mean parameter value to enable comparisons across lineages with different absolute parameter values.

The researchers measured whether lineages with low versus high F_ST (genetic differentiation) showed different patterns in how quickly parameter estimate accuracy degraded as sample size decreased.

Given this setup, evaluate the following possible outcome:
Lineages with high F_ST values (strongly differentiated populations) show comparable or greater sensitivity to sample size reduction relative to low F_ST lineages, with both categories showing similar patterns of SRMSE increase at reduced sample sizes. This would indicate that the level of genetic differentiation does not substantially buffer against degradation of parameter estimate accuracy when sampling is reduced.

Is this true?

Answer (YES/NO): NO